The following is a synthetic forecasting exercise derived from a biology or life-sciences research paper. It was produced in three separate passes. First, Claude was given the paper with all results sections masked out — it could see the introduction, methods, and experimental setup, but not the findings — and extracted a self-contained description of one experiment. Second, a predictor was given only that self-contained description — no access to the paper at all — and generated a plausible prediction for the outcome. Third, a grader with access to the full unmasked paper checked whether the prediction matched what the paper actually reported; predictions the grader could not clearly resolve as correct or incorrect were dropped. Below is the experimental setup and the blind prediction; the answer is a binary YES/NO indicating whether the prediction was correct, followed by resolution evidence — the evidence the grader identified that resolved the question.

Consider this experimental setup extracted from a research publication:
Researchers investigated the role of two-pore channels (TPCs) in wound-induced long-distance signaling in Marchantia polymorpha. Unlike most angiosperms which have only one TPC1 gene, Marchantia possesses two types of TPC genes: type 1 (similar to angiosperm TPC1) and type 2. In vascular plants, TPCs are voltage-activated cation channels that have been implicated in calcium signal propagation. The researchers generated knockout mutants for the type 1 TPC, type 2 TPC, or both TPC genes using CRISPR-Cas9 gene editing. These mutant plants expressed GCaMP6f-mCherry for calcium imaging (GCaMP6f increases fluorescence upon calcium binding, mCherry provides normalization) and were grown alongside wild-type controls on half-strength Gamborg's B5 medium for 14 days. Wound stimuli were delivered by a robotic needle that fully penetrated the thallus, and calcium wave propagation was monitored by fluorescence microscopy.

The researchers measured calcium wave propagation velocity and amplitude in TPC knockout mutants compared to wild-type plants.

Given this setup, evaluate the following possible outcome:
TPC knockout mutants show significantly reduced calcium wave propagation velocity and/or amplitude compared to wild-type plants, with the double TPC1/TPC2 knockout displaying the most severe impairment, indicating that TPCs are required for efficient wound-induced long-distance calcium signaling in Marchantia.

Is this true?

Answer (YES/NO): NO